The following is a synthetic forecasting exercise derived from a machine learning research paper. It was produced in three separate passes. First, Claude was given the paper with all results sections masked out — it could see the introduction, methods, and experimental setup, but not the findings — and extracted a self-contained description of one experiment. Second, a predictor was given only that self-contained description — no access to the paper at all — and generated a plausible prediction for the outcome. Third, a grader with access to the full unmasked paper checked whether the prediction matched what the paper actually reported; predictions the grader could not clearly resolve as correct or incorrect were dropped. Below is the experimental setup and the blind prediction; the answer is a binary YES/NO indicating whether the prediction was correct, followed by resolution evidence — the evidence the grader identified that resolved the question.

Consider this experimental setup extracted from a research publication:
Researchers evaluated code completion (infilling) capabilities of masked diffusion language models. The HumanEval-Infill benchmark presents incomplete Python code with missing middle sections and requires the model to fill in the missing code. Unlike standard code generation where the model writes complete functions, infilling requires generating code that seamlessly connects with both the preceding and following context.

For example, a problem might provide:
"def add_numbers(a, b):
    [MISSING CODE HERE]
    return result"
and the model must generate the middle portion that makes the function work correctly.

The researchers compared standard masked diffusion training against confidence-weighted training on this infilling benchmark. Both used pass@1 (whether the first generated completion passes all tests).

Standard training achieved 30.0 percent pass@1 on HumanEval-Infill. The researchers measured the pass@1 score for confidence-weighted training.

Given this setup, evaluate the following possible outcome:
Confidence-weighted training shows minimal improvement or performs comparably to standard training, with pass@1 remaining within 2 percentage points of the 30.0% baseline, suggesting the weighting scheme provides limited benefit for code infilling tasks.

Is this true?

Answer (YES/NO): NO